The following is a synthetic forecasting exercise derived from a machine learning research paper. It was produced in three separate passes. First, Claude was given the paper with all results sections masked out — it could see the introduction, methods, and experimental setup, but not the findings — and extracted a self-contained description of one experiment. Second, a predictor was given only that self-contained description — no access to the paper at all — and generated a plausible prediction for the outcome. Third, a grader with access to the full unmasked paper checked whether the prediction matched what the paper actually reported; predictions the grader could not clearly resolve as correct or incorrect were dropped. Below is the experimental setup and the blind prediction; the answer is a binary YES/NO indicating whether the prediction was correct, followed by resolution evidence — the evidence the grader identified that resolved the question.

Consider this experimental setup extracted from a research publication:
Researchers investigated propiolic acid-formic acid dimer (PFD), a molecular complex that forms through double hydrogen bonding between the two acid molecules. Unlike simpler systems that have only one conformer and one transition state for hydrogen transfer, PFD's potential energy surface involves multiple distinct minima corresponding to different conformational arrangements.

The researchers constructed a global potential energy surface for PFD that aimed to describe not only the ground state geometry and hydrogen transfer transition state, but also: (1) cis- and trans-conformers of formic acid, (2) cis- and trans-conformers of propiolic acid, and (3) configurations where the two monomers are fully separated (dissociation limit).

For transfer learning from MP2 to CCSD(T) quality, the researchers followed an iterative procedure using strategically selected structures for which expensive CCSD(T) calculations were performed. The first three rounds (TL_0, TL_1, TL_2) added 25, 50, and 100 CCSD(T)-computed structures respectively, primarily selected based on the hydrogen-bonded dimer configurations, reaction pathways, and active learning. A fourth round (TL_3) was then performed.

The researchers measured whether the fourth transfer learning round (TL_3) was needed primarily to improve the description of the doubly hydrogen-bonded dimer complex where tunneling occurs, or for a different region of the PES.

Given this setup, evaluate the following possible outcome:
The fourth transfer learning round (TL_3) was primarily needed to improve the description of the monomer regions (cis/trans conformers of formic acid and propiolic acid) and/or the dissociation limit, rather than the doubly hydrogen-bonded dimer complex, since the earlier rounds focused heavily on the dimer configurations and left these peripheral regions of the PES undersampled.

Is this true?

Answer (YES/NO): YES